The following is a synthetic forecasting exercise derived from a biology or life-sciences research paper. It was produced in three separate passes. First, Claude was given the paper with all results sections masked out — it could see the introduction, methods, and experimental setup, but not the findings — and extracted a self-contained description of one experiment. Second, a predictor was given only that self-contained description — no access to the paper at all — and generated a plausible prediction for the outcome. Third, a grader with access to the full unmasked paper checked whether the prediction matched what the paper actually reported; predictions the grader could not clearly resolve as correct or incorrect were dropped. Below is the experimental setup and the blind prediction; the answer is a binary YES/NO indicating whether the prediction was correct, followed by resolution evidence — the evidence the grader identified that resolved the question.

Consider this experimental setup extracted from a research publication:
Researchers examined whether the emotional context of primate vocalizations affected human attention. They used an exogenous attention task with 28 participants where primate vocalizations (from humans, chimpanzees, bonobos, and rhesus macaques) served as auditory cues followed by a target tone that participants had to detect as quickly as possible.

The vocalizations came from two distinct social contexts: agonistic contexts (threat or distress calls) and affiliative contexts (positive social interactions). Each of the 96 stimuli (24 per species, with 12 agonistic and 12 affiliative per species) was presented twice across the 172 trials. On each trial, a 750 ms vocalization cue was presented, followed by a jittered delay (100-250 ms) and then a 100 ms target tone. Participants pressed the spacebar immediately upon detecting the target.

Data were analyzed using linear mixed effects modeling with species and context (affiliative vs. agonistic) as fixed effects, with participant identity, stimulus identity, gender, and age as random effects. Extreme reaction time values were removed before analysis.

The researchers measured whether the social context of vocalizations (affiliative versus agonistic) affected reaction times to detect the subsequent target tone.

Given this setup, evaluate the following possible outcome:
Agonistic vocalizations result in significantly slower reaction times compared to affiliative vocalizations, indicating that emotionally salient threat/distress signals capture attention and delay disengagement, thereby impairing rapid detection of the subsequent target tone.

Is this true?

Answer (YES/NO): NO